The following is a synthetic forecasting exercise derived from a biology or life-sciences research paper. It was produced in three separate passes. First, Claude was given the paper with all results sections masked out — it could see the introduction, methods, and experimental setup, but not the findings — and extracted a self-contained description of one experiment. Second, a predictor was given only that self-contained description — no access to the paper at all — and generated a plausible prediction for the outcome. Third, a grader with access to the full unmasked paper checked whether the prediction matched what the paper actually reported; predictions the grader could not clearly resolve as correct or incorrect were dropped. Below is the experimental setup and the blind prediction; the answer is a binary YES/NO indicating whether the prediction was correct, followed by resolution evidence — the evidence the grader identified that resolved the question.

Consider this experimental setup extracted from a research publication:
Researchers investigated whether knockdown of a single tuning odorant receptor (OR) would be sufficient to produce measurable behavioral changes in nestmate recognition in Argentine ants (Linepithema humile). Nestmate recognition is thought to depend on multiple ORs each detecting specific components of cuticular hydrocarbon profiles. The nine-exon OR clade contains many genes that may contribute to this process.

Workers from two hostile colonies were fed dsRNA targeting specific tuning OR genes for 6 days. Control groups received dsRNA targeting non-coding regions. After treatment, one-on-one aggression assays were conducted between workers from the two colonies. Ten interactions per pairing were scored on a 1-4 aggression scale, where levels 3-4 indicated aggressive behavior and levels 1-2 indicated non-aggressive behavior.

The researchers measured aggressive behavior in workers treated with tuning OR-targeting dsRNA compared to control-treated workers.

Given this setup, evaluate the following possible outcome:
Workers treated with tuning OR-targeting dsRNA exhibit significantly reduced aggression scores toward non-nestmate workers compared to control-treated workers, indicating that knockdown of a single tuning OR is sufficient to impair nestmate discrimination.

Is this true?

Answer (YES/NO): NO